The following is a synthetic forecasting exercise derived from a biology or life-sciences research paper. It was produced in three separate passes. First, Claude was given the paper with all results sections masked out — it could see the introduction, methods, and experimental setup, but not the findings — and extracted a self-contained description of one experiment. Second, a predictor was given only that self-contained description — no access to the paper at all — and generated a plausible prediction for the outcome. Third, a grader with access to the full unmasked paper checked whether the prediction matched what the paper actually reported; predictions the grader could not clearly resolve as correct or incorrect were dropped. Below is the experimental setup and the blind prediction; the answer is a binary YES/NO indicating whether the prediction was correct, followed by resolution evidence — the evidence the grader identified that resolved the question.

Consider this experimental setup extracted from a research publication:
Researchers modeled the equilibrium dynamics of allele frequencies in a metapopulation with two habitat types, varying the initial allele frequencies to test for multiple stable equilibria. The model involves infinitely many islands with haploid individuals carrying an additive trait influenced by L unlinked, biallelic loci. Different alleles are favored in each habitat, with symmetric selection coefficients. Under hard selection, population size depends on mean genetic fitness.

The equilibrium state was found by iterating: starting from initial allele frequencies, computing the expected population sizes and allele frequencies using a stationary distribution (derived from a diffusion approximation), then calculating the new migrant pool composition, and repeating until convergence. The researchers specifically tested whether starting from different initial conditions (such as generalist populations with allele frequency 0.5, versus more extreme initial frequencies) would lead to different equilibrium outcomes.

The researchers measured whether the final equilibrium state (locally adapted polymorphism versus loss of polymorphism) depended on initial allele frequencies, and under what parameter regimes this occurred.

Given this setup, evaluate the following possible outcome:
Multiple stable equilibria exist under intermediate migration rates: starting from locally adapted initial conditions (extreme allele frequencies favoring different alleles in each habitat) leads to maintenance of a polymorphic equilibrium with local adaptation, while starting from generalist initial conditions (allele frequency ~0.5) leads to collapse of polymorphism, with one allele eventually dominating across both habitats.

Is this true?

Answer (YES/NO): NO